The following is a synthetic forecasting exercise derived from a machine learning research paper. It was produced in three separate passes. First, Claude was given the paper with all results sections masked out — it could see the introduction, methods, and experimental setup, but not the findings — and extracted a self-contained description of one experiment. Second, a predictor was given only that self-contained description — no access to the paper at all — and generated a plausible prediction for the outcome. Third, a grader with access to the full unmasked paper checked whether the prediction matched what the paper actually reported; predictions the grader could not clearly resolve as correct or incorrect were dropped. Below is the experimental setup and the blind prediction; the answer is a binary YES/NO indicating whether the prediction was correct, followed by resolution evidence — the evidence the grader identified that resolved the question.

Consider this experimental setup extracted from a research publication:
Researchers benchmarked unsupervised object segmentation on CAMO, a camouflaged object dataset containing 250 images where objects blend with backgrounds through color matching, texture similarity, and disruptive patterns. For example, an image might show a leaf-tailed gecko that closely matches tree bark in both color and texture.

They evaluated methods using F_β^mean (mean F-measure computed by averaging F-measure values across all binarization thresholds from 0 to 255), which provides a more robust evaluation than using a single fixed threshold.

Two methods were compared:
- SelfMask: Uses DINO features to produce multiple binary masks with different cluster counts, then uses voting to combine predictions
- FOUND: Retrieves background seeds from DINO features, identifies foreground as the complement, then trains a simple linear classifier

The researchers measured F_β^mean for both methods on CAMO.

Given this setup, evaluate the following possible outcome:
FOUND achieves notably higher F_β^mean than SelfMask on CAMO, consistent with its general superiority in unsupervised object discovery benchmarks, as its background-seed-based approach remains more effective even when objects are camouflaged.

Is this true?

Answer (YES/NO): YES